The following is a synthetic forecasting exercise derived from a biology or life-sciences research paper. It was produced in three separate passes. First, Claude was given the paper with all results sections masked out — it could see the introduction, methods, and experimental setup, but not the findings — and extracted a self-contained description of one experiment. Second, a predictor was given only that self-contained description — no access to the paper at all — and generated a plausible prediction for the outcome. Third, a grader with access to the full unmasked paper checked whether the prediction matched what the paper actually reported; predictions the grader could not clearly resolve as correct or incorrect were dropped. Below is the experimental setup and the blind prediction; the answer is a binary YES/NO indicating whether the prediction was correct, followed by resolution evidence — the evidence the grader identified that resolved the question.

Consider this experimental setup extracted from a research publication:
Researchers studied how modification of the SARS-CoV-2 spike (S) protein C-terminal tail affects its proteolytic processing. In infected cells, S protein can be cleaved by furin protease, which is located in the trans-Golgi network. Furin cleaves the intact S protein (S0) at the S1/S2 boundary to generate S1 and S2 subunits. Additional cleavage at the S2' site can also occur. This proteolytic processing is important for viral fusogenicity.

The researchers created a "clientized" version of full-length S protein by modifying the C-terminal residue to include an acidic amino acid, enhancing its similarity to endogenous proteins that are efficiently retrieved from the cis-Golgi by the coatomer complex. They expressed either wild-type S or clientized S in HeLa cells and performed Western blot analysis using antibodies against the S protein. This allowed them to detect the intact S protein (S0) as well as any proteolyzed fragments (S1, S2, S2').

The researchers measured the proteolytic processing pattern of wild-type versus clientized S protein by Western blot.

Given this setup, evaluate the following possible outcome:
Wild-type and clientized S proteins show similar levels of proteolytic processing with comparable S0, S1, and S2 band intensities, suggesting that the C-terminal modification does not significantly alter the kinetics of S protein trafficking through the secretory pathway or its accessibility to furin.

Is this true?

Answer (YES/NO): NO